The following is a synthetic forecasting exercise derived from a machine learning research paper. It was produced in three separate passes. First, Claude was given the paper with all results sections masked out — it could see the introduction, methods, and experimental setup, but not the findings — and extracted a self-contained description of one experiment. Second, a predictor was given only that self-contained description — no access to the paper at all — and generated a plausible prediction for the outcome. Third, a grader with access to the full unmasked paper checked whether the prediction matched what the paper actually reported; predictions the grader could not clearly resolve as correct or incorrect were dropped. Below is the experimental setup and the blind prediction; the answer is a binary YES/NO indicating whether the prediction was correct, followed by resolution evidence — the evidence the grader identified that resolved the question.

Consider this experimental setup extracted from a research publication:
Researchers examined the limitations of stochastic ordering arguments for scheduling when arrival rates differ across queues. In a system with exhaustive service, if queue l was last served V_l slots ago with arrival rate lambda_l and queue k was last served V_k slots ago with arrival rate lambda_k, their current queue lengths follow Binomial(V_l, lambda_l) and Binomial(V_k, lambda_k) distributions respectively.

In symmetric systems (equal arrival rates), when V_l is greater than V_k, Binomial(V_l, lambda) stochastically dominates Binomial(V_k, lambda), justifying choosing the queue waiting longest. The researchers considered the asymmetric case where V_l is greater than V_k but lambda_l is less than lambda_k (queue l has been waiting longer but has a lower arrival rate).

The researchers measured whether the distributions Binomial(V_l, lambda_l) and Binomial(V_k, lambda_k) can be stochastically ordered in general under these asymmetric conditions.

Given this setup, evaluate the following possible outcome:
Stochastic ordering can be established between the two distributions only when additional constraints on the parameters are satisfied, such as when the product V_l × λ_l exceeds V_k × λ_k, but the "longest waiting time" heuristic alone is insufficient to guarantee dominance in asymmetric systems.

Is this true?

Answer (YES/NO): NO